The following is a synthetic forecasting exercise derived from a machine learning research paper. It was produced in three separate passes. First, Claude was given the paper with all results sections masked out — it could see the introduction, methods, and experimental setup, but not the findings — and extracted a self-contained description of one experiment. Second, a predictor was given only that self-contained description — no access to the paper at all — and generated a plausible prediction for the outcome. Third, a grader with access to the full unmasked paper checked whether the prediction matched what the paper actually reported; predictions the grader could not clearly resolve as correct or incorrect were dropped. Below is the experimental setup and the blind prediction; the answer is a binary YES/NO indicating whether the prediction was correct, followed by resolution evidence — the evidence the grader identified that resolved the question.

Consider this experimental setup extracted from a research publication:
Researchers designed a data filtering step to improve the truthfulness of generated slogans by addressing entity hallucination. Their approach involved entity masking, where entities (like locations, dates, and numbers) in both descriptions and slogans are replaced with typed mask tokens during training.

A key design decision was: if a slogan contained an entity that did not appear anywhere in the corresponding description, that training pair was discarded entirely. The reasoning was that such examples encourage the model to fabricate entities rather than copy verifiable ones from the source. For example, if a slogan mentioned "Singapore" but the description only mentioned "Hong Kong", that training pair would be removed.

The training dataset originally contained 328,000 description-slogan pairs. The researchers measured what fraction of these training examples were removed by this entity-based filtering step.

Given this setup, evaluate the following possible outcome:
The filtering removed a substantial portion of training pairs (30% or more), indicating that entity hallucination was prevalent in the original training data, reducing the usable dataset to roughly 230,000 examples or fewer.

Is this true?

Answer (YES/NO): NO